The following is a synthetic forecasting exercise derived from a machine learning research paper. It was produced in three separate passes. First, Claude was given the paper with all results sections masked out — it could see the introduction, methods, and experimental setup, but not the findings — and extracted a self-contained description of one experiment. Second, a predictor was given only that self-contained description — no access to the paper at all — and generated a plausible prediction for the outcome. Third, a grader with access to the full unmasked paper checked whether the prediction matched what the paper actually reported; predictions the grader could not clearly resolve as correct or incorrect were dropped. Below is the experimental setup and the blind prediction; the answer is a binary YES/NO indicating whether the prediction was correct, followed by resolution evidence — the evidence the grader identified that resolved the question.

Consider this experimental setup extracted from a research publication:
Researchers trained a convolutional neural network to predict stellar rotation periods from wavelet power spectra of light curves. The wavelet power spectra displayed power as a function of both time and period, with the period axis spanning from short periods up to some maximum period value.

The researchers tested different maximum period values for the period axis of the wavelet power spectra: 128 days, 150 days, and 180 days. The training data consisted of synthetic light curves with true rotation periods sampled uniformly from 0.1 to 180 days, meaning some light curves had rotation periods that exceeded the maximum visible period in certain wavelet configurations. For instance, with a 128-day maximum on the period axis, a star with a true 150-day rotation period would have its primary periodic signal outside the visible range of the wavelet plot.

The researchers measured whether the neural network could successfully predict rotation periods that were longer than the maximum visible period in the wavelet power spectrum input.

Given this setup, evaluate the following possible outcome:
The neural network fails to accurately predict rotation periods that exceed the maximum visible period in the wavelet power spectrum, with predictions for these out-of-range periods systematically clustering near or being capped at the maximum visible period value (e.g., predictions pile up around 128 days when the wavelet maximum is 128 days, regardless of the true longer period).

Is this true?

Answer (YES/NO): NO